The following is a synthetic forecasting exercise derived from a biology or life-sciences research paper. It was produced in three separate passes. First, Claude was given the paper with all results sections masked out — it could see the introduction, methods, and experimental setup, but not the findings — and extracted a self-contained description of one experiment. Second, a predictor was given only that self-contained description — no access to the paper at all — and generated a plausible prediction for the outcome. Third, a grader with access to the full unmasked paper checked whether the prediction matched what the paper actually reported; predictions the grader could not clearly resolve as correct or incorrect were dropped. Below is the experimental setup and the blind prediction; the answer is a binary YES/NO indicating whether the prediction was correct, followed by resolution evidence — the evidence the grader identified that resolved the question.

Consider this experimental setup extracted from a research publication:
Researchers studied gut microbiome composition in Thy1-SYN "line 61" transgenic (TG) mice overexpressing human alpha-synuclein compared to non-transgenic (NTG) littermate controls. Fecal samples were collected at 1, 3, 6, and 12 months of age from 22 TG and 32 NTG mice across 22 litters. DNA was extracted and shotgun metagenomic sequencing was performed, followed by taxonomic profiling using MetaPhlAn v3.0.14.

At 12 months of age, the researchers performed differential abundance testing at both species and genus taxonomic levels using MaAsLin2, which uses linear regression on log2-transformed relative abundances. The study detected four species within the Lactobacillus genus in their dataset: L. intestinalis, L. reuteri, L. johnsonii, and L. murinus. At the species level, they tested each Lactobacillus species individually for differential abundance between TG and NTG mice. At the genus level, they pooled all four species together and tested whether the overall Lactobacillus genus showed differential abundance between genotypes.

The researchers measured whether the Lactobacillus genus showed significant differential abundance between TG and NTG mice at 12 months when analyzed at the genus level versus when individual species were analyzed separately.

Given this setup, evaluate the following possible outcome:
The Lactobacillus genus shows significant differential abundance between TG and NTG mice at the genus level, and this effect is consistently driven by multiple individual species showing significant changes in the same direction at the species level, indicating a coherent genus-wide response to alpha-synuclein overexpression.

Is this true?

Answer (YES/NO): NO